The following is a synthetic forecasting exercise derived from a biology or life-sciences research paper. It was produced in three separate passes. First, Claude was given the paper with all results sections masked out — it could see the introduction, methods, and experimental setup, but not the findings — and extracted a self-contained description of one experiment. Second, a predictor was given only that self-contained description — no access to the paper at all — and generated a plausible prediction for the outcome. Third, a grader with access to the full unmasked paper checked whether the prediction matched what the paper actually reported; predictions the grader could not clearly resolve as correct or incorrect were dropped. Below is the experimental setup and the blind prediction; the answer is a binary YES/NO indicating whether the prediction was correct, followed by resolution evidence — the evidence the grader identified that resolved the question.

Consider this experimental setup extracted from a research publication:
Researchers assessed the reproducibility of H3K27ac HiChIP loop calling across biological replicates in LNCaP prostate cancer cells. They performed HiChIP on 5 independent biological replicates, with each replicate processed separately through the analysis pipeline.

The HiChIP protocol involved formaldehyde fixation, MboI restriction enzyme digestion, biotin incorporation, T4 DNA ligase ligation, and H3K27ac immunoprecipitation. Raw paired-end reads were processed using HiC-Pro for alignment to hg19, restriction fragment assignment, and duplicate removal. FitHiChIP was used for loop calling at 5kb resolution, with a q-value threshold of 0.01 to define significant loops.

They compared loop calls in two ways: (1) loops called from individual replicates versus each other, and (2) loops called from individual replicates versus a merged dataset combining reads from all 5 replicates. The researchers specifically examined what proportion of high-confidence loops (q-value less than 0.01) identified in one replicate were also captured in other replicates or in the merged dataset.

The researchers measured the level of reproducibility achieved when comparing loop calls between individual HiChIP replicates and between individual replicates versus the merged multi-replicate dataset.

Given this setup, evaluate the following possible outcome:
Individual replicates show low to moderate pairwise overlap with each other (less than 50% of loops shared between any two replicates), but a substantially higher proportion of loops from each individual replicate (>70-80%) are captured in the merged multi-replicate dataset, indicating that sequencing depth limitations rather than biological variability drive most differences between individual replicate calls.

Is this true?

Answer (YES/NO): NO